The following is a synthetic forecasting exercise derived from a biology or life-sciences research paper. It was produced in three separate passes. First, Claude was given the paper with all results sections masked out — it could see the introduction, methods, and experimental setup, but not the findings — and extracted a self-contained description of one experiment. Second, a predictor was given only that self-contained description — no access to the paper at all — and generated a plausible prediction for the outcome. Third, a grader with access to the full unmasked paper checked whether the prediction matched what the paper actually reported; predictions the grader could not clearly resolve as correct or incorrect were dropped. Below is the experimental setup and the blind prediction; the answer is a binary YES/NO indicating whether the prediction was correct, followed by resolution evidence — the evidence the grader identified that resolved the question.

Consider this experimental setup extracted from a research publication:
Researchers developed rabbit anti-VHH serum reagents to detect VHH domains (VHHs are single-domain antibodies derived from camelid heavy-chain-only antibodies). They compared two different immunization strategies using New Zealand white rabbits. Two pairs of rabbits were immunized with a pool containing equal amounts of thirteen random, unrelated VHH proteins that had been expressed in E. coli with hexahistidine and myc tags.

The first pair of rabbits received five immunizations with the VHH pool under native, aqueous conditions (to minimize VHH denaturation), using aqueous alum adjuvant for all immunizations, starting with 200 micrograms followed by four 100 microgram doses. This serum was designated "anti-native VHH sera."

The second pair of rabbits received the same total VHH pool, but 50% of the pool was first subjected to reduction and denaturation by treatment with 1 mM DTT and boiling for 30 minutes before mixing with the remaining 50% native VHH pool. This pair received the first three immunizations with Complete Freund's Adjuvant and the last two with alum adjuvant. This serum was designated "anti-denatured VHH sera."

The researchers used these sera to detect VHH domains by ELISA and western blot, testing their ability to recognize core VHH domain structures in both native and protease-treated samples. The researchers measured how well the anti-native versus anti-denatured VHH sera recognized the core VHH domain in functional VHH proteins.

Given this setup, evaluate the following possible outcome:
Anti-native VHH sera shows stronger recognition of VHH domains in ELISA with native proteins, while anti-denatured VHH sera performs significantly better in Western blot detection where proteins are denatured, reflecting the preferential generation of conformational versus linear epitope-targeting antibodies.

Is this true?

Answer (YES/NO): NO